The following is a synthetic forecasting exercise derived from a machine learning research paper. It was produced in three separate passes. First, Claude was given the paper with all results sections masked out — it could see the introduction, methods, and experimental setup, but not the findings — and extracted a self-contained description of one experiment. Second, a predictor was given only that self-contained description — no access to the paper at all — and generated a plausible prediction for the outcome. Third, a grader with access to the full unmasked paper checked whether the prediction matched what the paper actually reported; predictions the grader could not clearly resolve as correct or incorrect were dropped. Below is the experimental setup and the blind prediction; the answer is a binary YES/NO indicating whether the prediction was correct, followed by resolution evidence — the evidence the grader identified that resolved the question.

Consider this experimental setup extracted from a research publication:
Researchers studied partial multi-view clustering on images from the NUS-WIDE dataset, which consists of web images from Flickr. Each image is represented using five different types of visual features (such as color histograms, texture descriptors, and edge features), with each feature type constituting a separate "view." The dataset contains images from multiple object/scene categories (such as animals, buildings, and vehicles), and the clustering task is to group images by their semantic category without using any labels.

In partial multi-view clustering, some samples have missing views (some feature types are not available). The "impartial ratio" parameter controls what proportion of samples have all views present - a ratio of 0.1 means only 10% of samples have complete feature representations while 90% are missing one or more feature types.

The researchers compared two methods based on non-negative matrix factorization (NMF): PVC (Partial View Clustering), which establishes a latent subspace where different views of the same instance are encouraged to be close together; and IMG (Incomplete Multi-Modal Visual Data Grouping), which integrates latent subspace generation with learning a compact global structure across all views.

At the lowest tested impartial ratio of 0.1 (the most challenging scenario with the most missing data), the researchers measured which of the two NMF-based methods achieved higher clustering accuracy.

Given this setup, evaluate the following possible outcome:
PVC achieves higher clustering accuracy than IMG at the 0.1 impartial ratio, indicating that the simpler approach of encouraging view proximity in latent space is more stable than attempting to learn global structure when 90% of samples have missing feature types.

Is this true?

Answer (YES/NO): NO